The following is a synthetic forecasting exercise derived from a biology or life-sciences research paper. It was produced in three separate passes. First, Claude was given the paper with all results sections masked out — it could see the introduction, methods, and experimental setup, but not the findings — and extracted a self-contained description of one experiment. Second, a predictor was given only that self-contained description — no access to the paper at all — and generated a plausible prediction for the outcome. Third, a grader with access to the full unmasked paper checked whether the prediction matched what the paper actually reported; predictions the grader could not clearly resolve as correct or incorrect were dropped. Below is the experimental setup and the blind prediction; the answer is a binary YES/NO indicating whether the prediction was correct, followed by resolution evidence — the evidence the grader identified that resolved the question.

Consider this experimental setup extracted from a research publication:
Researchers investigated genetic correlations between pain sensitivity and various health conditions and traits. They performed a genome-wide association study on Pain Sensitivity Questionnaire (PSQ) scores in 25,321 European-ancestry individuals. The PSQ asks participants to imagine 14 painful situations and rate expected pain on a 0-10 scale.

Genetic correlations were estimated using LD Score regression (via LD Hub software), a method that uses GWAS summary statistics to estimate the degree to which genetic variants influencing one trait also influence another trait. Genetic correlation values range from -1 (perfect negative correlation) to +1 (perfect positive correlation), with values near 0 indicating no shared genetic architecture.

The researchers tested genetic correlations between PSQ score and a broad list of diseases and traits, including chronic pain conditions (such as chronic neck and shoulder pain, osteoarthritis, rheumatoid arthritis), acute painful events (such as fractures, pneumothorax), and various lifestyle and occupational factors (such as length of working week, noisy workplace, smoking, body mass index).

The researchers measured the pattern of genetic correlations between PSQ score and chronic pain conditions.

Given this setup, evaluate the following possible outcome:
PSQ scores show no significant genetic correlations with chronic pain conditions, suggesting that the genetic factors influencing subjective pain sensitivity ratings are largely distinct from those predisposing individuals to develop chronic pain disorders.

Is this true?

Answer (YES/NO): NO